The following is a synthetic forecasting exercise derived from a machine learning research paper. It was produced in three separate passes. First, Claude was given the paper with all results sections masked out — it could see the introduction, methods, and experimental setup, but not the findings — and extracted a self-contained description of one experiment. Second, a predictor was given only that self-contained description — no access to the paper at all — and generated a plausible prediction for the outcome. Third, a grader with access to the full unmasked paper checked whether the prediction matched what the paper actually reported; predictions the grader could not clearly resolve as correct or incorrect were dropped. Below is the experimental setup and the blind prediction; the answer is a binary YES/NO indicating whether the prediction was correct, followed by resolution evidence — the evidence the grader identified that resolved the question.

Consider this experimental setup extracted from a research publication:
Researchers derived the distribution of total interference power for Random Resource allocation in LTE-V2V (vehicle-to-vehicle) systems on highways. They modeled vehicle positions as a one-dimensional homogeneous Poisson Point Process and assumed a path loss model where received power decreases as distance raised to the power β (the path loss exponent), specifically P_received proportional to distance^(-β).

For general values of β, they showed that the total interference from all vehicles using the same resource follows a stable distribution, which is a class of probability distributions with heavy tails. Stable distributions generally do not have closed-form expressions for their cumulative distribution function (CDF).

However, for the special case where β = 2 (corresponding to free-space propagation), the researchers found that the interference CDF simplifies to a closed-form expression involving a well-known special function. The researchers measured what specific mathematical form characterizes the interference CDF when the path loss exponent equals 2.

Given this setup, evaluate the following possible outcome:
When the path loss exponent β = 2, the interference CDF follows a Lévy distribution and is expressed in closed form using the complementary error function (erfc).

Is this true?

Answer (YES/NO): YES